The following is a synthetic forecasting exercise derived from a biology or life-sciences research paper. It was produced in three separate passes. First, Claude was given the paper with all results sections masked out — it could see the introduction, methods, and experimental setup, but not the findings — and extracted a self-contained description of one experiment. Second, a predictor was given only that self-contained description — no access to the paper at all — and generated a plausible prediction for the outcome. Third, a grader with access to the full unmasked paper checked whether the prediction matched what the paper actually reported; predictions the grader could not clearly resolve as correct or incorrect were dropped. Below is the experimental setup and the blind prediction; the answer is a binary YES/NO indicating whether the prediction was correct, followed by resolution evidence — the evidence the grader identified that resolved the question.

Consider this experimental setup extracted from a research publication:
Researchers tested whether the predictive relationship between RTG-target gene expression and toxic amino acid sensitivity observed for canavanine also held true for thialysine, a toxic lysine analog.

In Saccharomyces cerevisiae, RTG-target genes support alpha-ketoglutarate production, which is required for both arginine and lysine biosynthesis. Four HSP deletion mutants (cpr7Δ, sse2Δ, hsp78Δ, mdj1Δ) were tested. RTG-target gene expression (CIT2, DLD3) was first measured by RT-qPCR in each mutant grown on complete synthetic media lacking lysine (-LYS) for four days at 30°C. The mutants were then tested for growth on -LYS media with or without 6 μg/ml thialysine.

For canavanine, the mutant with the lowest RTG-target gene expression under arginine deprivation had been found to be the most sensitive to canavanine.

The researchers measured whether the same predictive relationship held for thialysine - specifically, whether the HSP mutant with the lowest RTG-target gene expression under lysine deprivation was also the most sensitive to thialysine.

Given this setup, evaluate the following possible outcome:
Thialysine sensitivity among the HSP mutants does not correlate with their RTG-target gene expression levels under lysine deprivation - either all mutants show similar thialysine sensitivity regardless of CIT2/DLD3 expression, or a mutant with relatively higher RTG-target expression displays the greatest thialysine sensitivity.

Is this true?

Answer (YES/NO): YES